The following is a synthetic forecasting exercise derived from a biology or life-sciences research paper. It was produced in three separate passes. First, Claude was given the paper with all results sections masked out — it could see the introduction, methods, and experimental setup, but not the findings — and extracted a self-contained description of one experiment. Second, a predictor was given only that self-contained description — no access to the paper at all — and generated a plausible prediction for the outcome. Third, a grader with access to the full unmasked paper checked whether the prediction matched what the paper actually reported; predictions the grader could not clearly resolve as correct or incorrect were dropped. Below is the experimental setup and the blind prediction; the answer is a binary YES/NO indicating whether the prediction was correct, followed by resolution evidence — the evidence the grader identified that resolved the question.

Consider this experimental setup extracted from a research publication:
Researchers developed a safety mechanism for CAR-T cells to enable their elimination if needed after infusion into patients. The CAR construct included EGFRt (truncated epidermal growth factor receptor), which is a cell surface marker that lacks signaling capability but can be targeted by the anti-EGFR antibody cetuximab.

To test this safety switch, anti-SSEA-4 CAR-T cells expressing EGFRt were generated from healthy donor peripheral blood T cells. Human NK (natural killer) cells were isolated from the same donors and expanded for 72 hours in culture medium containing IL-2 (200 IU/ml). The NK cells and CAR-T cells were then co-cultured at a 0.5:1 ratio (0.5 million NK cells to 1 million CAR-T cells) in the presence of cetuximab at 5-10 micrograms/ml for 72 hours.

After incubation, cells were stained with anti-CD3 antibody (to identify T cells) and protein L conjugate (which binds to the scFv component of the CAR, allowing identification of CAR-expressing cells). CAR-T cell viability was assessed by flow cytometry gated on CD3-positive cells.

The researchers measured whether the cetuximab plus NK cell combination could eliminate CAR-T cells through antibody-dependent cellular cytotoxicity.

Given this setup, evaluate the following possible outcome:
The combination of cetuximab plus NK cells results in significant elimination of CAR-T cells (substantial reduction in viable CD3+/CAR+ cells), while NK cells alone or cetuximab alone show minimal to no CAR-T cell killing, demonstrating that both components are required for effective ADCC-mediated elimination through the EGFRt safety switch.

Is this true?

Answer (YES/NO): YES